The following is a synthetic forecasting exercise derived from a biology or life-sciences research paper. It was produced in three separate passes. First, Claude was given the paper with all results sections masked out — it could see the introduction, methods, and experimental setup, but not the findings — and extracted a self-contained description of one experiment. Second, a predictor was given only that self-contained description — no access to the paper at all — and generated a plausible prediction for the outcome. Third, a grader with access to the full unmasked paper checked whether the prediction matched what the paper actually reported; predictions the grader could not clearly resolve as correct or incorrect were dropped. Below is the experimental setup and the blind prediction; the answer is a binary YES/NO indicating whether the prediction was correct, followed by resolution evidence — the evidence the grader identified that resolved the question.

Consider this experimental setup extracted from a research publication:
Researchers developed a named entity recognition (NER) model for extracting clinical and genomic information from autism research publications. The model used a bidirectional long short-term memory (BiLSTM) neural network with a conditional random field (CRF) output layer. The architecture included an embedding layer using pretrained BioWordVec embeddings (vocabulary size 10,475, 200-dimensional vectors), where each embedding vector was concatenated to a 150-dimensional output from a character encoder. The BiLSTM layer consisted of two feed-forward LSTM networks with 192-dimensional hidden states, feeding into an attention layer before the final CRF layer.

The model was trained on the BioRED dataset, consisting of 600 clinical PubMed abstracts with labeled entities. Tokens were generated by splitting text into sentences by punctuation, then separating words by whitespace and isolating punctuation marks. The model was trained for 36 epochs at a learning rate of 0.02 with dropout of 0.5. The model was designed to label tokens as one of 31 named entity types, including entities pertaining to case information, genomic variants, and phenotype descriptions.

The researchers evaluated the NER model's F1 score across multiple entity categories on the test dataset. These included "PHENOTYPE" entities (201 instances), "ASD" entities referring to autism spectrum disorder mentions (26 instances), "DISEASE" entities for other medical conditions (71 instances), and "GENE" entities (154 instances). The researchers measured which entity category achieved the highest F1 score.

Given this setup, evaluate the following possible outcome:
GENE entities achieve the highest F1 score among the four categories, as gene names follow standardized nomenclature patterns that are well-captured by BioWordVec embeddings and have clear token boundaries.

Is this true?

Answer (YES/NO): NO